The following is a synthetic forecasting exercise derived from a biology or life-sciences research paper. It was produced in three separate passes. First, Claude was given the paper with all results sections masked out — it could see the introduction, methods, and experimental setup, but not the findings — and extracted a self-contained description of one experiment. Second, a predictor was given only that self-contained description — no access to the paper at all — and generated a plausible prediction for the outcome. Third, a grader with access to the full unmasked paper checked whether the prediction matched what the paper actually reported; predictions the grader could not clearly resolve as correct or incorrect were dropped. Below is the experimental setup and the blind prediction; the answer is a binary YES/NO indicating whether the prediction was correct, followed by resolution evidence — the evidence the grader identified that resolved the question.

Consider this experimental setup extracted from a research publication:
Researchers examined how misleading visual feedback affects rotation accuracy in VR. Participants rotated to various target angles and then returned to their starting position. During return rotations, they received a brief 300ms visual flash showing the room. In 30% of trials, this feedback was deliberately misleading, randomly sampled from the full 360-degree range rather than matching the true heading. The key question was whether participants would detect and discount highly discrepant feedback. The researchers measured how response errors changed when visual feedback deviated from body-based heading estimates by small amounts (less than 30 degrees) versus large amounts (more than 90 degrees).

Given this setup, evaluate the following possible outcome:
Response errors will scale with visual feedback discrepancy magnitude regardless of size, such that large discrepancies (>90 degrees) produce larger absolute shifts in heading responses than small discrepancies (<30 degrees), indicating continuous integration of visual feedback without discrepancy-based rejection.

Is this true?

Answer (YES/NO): NO